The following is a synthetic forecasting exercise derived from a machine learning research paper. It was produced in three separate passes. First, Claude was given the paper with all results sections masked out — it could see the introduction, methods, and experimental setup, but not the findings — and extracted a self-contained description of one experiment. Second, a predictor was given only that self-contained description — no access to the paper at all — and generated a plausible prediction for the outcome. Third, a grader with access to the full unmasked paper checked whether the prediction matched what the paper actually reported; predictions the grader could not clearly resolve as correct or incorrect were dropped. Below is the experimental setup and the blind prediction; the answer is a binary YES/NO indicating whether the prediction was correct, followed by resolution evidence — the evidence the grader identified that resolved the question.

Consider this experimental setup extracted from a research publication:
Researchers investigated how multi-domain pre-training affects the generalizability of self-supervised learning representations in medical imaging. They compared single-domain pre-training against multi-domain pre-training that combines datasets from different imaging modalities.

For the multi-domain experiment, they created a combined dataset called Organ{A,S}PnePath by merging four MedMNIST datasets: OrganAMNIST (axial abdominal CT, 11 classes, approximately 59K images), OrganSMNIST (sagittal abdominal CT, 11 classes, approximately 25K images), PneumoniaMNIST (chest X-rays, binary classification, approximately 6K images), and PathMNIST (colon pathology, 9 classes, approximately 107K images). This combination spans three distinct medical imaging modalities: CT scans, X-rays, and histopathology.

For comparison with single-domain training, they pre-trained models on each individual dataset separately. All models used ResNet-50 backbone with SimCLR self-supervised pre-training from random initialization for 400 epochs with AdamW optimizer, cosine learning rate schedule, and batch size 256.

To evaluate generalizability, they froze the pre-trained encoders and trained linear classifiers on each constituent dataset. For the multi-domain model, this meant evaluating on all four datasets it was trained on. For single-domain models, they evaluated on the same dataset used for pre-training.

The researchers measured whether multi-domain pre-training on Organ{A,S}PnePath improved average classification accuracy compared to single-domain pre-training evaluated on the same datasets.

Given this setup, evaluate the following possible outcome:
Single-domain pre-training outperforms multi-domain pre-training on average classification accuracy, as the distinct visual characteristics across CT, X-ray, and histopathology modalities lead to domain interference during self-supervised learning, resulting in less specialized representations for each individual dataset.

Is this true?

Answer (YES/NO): YES